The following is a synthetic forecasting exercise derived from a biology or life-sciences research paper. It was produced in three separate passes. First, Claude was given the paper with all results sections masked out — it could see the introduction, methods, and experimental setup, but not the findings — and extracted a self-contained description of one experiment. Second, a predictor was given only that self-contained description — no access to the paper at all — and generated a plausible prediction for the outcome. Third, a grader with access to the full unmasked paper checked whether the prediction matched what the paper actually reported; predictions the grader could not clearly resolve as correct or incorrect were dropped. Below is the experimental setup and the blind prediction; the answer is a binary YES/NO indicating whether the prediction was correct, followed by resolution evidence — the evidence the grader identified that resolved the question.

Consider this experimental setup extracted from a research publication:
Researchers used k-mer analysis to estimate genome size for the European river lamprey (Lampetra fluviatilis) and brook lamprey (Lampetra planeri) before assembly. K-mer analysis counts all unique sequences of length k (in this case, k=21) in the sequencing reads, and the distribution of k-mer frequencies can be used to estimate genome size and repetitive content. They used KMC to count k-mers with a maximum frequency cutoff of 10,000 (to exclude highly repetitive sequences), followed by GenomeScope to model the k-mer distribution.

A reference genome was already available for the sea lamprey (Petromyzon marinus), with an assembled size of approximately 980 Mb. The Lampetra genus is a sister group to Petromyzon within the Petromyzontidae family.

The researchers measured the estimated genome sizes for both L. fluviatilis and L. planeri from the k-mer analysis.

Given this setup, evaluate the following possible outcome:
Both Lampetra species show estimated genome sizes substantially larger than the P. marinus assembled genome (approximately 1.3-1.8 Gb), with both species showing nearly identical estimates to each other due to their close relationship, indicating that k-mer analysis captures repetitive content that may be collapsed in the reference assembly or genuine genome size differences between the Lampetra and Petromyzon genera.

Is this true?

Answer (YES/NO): NO